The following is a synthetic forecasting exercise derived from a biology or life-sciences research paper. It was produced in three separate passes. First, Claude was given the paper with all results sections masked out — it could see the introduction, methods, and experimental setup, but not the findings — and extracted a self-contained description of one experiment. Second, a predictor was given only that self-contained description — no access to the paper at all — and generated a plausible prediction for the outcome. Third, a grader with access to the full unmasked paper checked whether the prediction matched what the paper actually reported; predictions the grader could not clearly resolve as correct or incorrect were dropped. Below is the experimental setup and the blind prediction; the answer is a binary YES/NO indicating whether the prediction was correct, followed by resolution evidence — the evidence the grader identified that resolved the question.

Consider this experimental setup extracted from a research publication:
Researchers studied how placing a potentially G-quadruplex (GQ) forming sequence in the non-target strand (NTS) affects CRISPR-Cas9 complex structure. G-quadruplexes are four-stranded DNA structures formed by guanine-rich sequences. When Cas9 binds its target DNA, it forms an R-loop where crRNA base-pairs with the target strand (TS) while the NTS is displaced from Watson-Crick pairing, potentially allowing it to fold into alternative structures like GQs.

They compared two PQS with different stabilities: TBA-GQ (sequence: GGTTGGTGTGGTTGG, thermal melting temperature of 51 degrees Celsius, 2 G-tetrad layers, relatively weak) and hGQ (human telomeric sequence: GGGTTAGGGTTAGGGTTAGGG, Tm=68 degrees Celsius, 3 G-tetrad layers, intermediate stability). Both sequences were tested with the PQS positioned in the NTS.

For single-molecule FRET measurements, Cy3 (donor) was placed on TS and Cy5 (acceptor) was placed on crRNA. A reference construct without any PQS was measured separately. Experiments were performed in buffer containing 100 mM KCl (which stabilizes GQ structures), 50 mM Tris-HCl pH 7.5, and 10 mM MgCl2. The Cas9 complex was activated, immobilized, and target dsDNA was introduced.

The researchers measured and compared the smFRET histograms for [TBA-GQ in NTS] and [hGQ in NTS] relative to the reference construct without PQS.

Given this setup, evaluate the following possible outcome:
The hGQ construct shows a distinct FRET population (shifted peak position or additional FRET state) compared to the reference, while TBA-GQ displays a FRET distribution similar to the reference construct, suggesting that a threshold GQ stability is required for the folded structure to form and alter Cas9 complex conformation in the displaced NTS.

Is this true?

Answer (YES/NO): NO